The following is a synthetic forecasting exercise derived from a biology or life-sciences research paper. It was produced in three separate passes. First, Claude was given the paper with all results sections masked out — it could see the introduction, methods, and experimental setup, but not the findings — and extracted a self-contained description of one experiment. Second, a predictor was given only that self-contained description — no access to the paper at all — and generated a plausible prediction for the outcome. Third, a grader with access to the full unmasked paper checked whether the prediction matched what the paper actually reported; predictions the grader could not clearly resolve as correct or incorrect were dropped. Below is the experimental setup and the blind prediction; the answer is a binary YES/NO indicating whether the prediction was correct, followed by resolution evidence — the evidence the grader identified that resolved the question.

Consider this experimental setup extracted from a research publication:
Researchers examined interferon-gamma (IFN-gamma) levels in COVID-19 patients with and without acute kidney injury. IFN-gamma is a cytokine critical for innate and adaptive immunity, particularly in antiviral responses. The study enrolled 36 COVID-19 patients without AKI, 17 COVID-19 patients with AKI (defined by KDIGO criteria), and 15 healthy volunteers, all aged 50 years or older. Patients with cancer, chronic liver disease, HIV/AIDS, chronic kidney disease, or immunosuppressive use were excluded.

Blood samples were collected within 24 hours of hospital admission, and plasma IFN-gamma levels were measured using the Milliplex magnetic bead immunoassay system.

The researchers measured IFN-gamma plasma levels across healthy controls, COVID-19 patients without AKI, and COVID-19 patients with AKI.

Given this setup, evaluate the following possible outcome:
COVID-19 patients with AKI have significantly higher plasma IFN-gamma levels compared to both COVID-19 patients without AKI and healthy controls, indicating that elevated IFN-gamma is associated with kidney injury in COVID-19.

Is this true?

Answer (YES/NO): NO